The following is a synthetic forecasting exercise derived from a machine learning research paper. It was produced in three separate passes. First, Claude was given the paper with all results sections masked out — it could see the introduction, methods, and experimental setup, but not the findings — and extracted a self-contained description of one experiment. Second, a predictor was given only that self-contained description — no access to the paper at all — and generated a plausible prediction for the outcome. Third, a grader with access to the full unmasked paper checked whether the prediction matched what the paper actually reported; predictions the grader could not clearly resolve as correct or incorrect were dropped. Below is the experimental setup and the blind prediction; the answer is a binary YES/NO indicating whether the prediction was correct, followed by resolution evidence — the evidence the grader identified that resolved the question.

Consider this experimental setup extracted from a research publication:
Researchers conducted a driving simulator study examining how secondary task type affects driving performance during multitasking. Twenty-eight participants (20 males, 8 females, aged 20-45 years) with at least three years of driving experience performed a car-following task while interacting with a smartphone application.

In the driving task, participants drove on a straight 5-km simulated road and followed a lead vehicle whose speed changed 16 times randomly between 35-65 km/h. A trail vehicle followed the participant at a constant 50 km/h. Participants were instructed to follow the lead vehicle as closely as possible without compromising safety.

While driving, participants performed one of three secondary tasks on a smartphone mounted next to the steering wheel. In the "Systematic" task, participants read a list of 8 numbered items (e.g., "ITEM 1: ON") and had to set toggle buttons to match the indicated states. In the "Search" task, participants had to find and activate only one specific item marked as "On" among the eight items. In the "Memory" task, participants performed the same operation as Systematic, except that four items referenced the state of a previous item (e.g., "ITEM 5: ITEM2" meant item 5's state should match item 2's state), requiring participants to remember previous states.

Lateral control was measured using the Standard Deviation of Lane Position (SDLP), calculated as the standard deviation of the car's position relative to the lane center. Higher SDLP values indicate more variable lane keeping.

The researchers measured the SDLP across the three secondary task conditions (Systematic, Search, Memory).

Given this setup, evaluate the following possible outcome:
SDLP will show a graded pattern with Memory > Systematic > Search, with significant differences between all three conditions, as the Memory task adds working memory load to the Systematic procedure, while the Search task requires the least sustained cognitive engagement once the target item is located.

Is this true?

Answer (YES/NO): NO